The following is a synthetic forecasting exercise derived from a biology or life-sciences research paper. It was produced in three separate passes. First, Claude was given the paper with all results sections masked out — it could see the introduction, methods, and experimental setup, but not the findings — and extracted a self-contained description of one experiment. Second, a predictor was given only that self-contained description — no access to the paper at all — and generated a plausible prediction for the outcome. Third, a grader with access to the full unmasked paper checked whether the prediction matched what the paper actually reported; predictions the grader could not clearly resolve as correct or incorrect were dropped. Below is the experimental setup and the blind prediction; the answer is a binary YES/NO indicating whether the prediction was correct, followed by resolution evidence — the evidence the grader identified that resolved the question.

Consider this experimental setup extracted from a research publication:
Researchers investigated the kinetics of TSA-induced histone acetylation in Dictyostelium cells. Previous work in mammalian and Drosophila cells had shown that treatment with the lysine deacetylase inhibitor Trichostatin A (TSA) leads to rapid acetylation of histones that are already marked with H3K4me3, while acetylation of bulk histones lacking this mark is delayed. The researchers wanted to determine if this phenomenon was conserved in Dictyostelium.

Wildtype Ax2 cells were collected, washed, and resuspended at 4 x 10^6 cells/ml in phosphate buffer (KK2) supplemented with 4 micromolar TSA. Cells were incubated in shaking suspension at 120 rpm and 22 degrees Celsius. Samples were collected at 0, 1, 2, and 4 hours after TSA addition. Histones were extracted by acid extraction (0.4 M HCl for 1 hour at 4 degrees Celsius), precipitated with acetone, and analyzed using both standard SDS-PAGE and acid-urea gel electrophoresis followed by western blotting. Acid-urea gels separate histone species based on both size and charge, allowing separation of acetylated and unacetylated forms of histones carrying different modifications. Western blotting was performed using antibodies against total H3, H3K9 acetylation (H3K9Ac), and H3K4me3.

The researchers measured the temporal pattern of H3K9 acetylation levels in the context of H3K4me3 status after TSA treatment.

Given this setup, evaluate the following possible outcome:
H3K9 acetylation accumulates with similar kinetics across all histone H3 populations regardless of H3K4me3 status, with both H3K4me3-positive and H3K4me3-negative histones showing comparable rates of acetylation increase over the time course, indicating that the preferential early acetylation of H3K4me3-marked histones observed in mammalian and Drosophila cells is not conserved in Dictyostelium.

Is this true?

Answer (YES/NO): NO